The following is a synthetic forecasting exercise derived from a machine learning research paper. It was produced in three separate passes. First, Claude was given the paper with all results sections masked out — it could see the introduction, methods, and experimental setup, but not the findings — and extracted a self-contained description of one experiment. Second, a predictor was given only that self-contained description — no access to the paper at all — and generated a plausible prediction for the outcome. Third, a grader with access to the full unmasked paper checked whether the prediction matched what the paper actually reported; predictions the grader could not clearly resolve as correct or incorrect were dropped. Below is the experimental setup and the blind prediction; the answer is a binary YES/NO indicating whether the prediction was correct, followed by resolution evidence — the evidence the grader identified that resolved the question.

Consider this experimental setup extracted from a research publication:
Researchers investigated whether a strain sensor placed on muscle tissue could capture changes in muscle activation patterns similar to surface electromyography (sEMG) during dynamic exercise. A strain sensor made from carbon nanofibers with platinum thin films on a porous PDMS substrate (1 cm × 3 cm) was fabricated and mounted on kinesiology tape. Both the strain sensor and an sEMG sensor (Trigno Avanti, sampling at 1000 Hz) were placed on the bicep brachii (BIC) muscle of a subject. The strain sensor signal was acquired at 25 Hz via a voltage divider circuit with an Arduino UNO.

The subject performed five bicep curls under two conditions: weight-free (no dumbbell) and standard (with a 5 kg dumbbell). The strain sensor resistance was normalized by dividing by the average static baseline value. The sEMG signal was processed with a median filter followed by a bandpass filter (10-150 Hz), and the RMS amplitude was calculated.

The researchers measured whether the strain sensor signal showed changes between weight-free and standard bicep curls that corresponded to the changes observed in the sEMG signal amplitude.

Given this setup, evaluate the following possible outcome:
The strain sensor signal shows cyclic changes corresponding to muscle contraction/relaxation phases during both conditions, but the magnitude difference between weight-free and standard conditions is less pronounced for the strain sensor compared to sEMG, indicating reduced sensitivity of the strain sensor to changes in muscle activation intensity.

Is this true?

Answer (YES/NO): NO